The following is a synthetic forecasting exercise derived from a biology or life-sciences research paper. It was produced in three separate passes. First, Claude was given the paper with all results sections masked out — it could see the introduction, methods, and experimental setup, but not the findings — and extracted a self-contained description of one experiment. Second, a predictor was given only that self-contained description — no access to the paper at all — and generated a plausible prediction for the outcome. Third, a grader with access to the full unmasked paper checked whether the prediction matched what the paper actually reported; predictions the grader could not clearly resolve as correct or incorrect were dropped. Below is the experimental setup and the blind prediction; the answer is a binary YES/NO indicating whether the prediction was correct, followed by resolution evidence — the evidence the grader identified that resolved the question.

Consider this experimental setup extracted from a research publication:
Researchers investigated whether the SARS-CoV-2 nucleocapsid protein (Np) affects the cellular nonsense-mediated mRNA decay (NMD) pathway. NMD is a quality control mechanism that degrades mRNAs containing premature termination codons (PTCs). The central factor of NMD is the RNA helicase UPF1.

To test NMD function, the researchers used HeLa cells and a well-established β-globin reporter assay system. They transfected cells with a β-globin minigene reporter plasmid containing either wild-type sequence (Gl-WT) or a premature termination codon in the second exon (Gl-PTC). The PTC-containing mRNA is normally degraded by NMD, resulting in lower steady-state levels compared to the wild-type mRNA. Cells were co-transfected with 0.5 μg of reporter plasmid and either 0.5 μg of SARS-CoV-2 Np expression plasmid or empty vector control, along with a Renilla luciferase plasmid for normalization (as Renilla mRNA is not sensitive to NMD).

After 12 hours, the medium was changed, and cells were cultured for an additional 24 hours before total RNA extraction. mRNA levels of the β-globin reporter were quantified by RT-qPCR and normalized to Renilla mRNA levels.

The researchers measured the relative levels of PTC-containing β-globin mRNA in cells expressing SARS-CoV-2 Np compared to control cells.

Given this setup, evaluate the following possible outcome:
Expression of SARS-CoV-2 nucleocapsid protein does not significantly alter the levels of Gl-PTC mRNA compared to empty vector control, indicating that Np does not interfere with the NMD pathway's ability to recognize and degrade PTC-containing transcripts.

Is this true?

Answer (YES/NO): NO